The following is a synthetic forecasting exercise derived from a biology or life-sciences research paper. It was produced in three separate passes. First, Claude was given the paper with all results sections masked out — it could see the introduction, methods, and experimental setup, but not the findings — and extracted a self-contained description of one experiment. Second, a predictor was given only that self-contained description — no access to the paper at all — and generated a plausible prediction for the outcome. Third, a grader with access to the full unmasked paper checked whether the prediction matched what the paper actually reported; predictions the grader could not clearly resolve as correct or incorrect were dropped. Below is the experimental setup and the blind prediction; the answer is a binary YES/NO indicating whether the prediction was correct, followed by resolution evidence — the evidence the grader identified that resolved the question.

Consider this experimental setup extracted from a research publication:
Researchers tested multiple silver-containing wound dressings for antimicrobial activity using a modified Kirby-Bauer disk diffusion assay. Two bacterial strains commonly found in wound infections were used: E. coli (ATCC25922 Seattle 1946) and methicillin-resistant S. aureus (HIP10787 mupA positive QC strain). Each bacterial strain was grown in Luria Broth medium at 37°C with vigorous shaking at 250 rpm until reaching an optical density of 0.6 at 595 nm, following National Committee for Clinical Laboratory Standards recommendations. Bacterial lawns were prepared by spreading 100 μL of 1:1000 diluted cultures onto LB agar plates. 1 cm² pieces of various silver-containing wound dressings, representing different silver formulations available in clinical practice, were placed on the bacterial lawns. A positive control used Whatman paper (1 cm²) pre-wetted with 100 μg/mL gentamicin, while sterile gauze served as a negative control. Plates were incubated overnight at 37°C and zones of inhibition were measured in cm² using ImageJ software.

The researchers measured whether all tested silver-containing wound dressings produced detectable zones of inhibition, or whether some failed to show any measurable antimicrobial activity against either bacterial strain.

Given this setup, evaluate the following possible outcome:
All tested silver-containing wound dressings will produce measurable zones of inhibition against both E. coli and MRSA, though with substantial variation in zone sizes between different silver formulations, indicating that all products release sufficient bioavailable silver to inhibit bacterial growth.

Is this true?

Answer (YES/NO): NO